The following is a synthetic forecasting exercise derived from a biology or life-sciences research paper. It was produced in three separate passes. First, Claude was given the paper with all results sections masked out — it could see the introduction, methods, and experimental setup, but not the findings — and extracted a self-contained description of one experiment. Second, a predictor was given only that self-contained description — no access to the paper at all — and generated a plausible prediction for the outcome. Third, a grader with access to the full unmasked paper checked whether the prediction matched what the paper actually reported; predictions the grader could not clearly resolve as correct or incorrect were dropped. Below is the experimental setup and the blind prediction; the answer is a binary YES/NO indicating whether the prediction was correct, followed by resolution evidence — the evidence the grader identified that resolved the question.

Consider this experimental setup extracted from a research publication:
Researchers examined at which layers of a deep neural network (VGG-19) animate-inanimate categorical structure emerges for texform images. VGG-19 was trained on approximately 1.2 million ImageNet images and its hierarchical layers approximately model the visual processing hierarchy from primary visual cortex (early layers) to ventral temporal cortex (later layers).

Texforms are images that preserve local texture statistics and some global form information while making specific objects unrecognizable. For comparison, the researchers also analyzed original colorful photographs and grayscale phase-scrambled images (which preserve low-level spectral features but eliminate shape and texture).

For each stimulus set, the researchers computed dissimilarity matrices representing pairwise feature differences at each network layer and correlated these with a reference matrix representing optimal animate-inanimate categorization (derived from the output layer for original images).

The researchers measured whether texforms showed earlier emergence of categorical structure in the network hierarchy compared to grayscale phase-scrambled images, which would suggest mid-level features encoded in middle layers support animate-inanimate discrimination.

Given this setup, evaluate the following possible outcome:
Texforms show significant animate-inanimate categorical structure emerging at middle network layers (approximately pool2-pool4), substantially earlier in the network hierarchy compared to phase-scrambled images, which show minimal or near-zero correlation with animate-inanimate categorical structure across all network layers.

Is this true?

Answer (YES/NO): NO